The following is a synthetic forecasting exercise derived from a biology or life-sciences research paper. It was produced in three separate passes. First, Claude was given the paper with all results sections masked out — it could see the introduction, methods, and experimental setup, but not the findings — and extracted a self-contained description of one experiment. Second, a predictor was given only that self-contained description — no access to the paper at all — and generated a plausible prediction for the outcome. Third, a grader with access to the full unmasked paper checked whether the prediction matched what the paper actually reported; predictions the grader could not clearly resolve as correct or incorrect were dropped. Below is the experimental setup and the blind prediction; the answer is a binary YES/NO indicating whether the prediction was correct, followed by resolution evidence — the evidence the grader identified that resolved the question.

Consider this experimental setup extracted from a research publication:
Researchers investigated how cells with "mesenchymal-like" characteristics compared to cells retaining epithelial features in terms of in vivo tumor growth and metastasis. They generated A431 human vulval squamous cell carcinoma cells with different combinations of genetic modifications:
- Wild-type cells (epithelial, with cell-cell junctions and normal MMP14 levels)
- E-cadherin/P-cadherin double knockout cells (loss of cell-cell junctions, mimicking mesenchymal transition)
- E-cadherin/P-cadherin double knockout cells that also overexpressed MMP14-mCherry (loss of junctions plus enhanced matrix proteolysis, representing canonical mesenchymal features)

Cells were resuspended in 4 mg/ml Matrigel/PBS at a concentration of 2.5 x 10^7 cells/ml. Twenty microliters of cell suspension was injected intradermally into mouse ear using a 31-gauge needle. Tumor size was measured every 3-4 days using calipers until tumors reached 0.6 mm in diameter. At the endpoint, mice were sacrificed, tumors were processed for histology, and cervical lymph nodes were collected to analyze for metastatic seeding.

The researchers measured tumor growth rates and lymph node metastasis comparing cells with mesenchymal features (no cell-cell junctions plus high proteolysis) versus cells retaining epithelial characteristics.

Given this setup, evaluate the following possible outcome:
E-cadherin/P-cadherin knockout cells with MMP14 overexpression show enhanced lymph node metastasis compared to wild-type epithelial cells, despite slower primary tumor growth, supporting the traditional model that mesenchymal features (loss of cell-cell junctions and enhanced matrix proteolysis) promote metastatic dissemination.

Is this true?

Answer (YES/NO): NO